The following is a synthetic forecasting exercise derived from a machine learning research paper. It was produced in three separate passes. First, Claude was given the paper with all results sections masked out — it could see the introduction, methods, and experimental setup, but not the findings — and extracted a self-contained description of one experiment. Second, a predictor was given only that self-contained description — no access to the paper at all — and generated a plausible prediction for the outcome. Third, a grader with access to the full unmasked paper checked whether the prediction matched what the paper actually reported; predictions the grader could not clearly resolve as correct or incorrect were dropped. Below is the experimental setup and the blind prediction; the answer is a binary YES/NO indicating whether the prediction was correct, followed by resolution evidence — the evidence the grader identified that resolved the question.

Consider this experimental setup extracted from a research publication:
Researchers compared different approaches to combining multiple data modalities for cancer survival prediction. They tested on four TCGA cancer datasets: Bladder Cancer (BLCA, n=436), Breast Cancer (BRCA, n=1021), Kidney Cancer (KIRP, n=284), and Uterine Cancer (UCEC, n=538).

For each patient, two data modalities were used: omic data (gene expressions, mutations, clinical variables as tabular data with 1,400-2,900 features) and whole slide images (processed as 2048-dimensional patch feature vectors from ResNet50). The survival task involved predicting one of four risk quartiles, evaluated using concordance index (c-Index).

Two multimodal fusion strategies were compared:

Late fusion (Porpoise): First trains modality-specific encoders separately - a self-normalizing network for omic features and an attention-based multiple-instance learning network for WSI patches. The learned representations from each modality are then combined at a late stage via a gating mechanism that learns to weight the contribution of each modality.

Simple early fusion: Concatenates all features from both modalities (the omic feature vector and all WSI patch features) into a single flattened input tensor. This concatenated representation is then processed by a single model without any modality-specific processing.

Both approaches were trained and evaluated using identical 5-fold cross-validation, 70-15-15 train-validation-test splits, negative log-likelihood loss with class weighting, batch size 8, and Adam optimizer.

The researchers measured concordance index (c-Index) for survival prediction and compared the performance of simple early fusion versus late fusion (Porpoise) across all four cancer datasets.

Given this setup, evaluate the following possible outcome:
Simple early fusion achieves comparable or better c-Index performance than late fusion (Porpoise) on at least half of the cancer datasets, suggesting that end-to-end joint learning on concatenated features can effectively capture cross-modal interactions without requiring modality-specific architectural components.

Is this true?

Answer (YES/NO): NO